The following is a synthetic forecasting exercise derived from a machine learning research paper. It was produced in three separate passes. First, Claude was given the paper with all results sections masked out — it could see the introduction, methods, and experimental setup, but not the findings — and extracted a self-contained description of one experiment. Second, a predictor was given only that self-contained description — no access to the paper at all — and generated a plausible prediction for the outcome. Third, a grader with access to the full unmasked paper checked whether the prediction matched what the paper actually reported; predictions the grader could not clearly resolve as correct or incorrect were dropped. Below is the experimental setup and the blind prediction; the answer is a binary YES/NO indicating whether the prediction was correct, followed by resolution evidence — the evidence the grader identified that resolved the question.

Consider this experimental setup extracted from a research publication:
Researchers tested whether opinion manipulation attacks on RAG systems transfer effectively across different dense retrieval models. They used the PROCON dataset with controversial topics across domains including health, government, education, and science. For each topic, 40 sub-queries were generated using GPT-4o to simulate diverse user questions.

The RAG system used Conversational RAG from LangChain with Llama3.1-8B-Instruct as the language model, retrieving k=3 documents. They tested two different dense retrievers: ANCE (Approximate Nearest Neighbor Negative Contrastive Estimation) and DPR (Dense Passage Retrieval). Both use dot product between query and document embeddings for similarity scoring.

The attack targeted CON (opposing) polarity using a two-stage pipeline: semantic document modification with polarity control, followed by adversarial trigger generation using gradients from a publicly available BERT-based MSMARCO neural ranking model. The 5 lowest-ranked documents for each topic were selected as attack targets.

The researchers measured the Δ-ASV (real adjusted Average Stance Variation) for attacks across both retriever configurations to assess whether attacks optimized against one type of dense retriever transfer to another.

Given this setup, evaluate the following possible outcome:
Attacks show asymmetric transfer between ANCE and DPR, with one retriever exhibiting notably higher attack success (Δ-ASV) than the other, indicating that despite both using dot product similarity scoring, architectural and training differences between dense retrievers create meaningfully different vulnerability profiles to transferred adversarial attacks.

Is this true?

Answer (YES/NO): NO